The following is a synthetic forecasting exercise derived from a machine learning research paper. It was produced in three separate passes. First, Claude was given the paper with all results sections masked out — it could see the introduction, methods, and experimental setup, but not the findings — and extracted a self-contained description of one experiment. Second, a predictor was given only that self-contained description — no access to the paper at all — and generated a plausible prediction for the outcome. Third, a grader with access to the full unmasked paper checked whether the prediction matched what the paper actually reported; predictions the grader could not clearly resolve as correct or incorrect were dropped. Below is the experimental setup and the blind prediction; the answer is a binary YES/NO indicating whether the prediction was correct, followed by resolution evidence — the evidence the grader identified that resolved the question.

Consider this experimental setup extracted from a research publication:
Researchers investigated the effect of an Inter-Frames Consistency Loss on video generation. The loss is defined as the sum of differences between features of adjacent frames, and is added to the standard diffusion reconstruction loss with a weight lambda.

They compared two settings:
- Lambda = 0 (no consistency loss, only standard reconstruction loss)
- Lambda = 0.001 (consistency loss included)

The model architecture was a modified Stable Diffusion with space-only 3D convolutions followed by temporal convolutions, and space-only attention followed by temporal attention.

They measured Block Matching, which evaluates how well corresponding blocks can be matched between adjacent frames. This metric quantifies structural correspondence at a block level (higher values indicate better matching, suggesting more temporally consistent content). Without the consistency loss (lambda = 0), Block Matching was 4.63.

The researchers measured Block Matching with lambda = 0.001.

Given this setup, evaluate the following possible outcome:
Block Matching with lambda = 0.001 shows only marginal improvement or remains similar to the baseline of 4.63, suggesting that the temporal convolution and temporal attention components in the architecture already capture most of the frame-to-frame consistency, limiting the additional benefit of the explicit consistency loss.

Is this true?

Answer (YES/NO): NO